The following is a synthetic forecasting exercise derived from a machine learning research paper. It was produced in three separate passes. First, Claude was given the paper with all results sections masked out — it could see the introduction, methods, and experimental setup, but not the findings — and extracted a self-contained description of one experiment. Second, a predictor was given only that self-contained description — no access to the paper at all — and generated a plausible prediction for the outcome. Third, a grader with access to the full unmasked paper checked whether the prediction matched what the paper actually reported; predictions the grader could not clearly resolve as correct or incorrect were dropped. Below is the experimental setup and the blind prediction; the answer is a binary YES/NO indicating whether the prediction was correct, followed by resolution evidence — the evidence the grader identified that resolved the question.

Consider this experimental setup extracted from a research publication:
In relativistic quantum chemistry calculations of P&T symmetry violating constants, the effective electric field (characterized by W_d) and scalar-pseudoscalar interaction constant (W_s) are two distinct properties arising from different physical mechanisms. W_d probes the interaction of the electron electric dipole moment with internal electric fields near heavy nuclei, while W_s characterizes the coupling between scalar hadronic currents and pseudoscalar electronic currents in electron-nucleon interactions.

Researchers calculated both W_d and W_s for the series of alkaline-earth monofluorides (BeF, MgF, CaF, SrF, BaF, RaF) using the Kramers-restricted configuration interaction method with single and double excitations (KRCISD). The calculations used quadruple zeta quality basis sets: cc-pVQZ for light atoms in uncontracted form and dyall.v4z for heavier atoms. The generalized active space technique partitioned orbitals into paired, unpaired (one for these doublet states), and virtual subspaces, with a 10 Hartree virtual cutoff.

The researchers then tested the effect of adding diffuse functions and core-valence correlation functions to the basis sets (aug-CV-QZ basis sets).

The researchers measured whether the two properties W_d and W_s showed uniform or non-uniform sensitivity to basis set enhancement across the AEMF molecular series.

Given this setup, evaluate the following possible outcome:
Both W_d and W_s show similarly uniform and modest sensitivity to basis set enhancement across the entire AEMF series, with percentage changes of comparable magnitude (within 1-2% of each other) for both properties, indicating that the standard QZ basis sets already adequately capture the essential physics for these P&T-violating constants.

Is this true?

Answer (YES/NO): NO